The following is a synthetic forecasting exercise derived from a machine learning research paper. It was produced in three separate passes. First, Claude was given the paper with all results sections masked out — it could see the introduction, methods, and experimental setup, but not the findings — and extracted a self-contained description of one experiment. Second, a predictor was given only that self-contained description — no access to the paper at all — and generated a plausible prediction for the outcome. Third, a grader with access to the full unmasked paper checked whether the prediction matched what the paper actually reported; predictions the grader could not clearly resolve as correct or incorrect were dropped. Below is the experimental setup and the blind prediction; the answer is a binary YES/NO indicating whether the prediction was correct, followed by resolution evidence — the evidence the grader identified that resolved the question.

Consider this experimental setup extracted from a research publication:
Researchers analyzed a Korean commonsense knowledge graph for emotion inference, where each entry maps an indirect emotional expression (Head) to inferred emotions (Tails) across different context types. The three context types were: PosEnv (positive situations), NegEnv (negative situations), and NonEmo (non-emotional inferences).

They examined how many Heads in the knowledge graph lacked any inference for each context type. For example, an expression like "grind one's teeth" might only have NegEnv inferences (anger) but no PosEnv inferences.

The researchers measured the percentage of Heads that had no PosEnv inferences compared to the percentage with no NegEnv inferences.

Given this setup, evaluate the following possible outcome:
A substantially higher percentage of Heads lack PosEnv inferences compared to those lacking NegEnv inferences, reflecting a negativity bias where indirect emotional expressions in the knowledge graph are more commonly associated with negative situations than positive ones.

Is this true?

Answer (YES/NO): YES